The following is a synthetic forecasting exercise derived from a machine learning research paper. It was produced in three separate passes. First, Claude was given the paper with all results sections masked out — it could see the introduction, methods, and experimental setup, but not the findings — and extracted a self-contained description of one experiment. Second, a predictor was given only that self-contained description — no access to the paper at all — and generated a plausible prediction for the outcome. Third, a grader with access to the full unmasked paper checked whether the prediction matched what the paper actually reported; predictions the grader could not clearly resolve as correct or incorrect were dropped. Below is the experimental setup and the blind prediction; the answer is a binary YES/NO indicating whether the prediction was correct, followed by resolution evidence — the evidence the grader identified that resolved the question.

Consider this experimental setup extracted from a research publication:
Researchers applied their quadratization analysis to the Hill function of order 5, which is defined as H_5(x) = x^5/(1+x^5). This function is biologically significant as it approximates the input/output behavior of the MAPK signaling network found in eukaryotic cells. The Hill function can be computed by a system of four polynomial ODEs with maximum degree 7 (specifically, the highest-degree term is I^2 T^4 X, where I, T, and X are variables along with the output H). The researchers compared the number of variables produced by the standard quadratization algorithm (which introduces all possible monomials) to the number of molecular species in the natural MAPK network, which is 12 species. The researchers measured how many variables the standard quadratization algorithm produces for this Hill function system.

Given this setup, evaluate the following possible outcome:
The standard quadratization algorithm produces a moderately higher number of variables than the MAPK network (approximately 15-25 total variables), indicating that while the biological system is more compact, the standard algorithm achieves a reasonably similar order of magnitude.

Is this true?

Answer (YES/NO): NO